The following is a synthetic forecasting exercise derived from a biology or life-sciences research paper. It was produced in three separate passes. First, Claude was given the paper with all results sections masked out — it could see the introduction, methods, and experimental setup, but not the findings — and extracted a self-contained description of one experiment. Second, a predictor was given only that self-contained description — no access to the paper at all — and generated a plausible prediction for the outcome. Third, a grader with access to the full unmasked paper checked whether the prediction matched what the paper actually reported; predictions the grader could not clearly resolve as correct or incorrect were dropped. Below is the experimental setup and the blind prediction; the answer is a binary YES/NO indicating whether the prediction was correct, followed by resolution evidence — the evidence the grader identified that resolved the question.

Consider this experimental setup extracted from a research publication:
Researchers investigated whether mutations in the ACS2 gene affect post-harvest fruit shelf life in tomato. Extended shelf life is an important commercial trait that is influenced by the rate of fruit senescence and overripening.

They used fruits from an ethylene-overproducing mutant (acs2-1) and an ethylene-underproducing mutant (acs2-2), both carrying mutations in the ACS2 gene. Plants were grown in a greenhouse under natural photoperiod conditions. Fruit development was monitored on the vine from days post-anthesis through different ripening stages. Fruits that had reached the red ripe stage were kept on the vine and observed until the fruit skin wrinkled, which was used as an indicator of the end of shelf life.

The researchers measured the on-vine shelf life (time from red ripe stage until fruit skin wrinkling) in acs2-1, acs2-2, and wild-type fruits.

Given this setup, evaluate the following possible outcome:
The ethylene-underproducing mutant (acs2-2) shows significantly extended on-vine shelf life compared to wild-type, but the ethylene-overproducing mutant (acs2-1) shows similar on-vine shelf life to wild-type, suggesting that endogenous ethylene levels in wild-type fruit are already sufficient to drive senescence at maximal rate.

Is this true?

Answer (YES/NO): NO